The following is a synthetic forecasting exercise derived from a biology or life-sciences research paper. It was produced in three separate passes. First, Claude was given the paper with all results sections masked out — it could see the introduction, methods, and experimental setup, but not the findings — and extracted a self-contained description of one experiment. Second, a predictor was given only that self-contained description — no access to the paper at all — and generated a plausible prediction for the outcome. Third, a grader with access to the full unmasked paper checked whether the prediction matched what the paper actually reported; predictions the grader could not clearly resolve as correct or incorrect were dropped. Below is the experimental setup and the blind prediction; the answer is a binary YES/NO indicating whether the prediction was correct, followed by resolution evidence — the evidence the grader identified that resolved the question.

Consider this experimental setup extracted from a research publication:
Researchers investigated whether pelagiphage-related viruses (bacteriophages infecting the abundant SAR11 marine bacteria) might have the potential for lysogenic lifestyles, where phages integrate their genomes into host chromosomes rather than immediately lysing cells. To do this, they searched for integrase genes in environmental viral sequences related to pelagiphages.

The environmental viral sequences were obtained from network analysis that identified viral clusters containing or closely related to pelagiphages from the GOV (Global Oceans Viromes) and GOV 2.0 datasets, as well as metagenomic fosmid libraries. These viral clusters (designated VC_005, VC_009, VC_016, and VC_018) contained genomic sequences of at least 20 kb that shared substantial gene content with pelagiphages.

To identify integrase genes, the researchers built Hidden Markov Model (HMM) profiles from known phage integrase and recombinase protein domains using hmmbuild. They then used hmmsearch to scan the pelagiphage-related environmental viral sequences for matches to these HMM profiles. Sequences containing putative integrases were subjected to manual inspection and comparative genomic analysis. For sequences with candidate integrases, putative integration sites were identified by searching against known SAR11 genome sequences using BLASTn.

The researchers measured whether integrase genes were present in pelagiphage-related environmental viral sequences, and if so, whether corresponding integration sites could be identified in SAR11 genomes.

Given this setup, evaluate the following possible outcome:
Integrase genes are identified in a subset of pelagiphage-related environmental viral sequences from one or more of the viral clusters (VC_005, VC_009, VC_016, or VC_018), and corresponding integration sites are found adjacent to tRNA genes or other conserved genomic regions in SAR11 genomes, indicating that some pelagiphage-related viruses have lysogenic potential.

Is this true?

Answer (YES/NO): YES